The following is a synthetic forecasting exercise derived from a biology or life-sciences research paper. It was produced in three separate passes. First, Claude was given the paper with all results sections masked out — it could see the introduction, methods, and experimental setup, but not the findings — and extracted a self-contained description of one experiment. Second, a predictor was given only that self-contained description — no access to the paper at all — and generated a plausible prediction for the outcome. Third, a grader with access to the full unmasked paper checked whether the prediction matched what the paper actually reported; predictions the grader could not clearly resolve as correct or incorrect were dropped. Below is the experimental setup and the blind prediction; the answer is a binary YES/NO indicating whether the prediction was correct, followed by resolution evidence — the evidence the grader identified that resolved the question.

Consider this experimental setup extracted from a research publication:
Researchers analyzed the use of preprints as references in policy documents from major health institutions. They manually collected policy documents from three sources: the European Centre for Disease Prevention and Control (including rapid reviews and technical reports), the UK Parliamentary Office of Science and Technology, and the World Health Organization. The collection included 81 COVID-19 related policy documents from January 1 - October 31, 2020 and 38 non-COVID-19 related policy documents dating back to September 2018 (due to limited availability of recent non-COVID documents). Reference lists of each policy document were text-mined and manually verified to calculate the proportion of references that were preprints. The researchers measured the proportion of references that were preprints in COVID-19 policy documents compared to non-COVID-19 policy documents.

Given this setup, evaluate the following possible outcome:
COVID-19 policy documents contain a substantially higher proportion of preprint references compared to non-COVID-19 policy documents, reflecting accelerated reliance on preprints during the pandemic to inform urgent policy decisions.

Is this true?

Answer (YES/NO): YES